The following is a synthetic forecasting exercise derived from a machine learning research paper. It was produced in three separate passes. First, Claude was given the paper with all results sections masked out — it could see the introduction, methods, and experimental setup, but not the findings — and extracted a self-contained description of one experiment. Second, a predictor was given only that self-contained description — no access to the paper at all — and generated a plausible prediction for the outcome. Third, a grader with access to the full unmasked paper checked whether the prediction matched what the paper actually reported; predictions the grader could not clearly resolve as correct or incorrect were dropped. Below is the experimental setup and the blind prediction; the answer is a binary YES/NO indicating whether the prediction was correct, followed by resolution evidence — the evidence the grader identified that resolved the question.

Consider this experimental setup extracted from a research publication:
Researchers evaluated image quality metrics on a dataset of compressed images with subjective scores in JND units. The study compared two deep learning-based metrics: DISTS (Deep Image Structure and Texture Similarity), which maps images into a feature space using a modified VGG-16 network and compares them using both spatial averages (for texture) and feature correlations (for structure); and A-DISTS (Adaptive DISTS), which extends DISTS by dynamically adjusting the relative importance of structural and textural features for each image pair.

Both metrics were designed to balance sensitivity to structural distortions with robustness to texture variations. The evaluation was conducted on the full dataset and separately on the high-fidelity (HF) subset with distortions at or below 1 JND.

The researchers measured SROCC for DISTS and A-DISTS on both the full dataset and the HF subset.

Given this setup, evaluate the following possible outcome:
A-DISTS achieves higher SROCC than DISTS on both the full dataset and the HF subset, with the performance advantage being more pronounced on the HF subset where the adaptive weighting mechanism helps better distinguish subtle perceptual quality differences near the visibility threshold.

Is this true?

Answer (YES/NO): YES